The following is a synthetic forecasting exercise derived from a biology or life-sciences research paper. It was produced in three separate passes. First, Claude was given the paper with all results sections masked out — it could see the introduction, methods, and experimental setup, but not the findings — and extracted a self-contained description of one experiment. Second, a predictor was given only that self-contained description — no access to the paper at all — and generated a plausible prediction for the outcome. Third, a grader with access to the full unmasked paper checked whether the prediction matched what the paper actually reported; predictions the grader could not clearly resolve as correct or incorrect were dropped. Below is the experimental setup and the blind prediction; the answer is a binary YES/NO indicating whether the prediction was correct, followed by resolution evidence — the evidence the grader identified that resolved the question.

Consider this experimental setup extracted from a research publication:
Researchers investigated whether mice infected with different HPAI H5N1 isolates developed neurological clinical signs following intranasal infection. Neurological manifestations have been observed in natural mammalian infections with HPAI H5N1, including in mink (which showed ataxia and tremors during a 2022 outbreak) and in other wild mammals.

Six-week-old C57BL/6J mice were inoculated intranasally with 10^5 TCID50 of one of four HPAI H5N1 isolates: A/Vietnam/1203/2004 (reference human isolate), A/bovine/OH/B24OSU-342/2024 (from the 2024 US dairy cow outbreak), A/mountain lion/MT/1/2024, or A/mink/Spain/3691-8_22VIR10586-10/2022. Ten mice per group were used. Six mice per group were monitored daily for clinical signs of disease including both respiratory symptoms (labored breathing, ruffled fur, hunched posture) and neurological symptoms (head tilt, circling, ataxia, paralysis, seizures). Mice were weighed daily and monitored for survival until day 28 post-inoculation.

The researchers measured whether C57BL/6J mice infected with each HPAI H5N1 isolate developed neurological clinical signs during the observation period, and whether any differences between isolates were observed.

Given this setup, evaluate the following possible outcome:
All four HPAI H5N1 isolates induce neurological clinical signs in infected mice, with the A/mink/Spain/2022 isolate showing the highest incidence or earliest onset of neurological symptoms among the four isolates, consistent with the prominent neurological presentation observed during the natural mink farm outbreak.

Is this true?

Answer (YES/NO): NO